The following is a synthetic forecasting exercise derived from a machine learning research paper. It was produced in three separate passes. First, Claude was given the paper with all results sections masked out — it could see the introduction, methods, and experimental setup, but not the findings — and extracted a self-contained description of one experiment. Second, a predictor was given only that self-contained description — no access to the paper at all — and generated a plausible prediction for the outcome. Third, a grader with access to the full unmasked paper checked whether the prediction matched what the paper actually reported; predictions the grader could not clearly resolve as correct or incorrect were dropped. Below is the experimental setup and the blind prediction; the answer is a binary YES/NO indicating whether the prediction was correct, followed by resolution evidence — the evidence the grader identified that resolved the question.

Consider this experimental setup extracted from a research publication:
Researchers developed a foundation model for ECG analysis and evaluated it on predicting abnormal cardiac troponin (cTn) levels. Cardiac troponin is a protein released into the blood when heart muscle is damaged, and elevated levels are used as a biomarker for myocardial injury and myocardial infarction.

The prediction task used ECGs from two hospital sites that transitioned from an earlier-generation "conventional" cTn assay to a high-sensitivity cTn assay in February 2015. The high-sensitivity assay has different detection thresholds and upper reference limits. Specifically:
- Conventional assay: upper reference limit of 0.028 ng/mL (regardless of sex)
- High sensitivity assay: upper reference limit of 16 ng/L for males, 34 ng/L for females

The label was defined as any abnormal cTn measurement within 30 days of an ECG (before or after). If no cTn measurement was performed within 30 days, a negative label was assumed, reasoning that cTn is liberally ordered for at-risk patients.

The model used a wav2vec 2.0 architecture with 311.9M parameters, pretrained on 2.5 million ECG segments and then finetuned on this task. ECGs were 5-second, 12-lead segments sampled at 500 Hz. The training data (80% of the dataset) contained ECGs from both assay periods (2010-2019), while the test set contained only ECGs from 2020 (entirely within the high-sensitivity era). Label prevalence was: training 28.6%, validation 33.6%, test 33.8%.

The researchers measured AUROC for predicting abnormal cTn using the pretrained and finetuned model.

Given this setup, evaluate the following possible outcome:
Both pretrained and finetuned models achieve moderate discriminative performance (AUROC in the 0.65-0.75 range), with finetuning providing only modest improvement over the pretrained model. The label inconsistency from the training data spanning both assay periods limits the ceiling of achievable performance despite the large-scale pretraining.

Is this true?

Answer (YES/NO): NO